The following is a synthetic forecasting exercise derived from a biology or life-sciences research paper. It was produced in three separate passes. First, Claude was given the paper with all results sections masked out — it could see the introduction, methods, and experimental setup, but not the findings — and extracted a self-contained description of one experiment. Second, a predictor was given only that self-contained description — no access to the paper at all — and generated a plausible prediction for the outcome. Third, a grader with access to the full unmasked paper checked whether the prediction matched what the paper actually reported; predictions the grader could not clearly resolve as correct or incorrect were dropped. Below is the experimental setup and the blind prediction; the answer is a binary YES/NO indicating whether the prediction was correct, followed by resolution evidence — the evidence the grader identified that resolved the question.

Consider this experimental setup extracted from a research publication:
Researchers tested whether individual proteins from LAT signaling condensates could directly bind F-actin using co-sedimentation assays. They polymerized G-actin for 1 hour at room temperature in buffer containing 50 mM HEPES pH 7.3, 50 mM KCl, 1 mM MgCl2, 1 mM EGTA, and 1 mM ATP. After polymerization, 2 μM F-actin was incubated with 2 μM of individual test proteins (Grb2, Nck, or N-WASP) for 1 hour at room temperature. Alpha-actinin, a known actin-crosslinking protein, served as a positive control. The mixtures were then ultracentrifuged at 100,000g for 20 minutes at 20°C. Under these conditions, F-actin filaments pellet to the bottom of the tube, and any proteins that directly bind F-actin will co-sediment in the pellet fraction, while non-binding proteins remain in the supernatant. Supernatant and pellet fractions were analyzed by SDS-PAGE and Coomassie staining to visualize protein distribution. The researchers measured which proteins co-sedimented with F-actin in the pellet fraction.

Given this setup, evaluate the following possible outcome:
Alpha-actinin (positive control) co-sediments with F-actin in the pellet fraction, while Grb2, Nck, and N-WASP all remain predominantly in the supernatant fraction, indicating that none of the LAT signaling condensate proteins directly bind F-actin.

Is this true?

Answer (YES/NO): NO